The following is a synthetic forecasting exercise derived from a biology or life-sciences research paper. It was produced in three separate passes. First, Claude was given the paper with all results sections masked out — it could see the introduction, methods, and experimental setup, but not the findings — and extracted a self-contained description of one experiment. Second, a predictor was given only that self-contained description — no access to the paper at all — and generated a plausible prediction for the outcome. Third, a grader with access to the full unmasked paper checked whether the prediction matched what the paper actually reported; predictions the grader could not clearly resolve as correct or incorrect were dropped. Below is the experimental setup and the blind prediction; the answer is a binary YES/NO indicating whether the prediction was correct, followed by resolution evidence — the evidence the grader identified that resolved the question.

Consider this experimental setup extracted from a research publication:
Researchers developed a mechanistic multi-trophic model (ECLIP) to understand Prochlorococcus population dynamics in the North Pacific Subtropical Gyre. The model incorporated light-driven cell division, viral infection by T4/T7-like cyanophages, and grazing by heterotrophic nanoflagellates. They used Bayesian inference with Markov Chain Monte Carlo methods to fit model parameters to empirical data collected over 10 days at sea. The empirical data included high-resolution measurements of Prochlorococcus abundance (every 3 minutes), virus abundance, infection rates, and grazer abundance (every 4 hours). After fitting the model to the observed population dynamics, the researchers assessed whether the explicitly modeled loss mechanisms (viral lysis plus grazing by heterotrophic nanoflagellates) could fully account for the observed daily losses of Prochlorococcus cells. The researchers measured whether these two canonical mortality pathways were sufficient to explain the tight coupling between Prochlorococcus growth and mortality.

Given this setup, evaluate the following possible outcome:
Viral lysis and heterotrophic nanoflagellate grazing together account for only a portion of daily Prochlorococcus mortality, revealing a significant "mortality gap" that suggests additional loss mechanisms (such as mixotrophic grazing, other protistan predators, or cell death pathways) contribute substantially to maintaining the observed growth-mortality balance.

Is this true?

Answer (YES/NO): NO